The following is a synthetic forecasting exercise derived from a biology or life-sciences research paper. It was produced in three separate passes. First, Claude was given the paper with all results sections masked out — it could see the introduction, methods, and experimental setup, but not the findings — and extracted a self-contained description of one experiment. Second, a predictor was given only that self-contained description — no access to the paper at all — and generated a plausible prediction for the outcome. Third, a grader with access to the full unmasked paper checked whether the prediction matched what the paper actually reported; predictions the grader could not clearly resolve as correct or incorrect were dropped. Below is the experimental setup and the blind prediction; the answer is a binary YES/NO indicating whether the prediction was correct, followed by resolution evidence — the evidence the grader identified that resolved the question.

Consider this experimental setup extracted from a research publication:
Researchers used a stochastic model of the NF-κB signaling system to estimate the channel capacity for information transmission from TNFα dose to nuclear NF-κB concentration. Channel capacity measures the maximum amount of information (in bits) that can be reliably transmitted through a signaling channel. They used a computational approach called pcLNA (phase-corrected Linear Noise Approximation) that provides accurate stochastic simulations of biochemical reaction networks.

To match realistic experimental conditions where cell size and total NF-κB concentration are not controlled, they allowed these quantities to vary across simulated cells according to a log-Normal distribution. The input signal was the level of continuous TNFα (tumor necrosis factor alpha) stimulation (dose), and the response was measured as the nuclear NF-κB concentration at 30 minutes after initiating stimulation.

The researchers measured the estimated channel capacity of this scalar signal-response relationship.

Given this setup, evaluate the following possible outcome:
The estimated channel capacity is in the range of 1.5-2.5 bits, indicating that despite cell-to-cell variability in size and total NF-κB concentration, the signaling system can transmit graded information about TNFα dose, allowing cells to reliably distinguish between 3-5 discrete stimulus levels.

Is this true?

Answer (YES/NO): NO